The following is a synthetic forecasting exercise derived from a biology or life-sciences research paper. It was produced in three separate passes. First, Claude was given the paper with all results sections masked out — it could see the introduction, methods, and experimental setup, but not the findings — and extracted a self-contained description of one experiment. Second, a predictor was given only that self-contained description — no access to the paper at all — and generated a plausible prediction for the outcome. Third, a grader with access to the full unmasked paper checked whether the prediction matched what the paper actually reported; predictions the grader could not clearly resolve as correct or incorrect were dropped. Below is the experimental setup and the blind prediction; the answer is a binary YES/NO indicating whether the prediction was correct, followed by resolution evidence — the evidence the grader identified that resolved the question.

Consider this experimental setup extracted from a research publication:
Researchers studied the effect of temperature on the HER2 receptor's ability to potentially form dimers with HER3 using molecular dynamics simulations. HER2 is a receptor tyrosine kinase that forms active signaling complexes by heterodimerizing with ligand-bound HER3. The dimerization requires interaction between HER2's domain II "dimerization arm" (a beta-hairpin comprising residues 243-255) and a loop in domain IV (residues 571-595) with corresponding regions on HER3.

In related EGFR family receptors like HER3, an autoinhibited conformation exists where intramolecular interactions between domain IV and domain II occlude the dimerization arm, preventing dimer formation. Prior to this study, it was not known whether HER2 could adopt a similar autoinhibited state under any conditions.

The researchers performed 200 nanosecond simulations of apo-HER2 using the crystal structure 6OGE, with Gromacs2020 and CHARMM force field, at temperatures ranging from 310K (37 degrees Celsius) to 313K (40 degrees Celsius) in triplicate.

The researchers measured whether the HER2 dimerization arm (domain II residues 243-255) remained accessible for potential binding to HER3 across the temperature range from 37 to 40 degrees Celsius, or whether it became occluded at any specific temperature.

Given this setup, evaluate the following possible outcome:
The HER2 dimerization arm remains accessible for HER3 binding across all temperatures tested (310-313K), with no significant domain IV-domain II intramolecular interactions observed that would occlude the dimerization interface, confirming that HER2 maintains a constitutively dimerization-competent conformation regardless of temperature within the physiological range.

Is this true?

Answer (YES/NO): NO